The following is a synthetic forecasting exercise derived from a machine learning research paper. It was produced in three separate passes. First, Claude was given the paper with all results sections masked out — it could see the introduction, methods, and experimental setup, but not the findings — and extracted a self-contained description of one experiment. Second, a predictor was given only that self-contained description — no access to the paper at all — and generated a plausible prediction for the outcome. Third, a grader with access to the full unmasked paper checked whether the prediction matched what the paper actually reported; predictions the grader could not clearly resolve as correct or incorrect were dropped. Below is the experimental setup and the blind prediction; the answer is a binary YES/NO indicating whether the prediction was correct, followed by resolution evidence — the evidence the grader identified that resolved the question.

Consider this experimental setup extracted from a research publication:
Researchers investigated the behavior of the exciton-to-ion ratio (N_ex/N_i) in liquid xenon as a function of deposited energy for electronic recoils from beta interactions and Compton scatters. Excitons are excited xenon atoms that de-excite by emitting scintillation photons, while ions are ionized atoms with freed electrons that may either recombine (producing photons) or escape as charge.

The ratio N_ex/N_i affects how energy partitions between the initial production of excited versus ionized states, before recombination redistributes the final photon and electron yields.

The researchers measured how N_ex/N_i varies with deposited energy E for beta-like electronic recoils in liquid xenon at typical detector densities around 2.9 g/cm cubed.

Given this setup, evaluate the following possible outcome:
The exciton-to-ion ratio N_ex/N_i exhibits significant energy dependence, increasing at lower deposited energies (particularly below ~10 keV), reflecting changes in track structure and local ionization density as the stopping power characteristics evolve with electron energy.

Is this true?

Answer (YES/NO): NO